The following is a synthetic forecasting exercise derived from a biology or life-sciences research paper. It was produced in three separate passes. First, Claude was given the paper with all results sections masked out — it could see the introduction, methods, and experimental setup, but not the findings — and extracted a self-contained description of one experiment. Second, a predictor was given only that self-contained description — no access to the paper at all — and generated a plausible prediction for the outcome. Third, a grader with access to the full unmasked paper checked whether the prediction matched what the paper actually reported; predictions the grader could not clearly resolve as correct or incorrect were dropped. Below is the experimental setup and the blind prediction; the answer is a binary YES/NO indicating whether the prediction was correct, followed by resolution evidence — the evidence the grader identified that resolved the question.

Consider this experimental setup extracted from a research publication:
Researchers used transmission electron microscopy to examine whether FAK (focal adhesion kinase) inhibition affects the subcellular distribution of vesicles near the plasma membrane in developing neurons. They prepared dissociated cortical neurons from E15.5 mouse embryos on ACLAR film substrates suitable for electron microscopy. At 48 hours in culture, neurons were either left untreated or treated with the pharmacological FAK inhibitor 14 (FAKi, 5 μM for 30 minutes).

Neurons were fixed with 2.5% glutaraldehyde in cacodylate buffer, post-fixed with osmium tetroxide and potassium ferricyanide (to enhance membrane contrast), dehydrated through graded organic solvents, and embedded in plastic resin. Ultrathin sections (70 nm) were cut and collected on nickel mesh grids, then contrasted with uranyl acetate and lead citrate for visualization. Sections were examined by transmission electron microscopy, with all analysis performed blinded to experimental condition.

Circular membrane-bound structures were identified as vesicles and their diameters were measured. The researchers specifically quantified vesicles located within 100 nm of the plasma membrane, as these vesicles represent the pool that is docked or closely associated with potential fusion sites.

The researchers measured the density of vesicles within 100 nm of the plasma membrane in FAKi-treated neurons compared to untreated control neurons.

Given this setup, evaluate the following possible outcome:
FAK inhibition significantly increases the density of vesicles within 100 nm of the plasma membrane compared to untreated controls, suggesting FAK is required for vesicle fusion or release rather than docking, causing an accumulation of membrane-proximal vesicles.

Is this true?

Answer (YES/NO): YES